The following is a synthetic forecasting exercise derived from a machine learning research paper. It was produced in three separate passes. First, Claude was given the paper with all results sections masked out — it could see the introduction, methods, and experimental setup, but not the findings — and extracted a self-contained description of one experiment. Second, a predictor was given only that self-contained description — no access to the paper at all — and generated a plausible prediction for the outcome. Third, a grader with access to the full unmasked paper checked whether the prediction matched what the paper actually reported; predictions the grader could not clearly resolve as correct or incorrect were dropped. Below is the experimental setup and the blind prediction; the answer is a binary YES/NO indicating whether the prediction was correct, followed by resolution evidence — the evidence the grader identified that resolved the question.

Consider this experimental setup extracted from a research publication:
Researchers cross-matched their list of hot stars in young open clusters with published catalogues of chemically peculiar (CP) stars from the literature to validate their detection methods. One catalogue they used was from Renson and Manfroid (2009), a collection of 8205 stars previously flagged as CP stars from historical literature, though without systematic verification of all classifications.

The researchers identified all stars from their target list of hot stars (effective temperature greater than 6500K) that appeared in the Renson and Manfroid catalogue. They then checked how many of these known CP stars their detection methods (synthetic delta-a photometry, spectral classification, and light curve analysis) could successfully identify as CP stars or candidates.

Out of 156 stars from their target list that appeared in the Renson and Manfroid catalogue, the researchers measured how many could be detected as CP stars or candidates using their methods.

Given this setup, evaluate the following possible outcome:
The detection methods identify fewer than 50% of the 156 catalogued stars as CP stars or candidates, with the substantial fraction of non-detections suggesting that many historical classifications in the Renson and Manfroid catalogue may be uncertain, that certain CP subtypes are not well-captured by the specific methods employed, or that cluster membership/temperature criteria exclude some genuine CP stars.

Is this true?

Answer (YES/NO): YES